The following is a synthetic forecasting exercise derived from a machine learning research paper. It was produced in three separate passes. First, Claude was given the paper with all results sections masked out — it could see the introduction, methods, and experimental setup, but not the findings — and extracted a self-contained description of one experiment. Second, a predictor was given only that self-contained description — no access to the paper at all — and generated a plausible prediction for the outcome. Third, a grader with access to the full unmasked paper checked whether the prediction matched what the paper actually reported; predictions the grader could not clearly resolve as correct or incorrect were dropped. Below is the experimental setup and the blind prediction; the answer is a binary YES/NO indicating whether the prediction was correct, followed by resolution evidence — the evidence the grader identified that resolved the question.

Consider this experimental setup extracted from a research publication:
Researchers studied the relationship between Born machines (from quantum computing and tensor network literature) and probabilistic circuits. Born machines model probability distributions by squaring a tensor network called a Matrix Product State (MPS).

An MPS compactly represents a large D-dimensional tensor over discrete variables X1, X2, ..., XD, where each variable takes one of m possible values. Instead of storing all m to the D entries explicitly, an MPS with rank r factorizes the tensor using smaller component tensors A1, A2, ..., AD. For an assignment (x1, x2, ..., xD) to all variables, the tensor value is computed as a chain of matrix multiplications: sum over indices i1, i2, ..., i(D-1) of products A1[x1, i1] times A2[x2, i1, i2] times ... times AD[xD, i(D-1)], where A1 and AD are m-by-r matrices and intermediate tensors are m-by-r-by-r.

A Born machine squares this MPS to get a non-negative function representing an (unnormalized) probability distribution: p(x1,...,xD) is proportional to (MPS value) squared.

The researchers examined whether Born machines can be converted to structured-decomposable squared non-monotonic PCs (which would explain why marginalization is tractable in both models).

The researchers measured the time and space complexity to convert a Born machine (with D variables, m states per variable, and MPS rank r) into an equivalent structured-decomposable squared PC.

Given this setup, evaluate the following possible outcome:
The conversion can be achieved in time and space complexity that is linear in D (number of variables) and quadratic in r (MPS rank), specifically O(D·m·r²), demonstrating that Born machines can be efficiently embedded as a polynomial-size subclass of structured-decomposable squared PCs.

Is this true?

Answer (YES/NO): NO